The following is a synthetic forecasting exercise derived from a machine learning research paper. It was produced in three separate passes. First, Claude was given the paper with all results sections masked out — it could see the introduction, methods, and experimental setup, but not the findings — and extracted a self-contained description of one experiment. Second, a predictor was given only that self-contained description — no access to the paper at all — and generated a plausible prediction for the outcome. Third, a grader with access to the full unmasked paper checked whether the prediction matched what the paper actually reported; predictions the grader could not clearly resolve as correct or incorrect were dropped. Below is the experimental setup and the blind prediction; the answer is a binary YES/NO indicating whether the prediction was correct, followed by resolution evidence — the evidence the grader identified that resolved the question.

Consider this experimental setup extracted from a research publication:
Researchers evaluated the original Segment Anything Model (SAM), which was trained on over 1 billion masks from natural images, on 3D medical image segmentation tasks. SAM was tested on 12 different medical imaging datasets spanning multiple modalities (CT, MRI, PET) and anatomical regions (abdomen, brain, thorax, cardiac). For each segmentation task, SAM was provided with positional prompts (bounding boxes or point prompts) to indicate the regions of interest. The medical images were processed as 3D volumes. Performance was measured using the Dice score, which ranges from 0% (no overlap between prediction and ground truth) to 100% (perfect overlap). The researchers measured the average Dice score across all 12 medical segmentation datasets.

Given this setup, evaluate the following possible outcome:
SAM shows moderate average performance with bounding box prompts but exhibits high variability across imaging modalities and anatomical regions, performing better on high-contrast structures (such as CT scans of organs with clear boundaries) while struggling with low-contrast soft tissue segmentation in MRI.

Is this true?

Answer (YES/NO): NO